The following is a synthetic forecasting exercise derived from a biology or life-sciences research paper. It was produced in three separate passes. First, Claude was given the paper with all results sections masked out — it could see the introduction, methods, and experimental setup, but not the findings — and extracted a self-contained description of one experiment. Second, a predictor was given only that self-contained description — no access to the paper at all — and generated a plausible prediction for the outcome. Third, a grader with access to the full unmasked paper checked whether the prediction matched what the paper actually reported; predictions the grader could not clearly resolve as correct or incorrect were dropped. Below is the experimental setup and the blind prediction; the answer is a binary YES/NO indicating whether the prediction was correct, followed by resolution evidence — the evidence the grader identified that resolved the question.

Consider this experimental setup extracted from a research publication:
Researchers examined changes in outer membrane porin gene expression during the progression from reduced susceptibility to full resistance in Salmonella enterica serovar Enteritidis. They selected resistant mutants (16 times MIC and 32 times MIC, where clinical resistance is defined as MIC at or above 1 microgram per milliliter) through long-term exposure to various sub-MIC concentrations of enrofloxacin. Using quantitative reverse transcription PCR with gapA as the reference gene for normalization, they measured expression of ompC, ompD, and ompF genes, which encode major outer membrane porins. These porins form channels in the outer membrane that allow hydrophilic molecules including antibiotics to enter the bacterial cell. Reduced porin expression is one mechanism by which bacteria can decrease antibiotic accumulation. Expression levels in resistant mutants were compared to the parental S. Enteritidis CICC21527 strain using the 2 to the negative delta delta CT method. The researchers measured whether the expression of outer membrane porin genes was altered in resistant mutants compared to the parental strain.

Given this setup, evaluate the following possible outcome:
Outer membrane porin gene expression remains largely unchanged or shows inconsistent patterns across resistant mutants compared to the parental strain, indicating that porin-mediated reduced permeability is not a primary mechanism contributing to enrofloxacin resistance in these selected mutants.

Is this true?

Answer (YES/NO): NO